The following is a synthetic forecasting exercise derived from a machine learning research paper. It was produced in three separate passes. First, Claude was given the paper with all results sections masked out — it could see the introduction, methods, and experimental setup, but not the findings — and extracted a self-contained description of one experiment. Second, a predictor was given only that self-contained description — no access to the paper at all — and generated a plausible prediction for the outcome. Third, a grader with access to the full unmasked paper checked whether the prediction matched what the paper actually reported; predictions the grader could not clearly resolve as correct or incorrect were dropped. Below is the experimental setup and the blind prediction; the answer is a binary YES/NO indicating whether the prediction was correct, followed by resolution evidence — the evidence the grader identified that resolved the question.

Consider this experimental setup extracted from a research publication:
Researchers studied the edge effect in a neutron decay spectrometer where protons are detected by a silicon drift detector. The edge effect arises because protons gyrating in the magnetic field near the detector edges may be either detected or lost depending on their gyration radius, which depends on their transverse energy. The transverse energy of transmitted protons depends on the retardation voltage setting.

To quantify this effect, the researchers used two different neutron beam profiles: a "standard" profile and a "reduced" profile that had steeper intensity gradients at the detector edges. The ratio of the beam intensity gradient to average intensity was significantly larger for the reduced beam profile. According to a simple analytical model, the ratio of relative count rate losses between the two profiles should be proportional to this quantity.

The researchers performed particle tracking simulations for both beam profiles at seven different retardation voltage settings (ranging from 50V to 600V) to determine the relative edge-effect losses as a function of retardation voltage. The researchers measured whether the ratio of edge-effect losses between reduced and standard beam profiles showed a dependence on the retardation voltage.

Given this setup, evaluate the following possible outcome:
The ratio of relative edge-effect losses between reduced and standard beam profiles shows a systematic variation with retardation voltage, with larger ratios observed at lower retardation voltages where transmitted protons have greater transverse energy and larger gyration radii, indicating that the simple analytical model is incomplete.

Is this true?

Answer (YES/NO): NO